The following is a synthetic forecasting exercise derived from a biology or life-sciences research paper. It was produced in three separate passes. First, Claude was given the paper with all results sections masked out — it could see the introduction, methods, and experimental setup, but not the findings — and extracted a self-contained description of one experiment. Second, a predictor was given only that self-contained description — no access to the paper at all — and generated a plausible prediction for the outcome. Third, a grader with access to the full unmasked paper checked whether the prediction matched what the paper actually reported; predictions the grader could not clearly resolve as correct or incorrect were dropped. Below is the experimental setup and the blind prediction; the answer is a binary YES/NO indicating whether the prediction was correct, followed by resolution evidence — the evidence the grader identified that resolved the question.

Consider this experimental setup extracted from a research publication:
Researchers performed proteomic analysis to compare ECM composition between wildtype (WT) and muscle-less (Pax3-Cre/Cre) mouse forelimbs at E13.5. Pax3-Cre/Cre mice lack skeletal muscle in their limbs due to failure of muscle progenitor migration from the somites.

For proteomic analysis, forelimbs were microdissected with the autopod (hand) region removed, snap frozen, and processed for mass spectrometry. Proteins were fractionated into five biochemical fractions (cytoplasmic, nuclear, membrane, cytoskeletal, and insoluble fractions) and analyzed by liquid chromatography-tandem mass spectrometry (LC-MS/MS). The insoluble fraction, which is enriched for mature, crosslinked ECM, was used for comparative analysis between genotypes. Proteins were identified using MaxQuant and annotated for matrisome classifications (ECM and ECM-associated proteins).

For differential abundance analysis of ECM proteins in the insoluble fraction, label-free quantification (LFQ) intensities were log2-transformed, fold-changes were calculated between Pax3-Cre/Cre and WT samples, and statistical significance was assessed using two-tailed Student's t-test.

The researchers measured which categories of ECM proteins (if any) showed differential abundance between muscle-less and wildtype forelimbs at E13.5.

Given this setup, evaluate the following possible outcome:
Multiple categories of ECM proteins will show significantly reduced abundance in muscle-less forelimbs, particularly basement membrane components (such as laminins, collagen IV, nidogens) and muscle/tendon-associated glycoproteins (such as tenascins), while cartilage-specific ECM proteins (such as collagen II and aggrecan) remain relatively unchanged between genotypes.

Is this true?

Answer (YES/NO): NO